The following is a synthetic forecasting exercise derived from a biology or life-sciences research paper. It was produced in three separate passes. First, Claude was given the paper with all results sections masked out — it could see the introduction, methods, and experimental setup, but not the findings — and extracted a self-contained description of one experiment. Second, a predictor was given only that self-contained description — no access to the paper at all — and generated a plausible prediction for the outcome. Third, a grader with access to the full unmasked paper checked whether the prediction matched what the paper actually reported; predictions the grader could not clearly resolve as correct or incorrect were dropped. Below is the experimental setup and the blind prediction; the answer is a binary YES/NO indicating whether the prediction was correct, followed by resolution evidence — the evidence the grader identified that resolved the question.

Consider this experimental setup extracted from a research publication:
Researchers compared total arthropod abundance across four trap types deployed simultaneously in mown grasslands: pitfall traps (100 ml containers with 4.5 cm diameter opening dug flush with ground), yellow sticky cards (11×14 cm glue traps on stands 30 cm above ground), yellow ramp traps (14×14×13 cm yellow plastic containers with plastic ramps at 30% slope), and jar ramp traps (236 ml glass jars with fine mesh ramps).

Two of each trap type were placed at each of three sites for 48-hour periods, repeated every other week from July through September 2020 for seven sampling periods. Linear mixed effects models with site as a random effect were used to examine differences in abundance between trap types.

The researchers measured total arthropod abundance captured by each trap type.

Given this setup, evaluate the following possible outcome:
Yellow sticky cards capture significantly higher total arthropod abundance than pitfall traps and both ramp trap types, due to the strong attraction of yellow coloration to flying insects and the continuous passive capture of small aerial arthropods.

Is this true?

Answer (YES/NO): NO